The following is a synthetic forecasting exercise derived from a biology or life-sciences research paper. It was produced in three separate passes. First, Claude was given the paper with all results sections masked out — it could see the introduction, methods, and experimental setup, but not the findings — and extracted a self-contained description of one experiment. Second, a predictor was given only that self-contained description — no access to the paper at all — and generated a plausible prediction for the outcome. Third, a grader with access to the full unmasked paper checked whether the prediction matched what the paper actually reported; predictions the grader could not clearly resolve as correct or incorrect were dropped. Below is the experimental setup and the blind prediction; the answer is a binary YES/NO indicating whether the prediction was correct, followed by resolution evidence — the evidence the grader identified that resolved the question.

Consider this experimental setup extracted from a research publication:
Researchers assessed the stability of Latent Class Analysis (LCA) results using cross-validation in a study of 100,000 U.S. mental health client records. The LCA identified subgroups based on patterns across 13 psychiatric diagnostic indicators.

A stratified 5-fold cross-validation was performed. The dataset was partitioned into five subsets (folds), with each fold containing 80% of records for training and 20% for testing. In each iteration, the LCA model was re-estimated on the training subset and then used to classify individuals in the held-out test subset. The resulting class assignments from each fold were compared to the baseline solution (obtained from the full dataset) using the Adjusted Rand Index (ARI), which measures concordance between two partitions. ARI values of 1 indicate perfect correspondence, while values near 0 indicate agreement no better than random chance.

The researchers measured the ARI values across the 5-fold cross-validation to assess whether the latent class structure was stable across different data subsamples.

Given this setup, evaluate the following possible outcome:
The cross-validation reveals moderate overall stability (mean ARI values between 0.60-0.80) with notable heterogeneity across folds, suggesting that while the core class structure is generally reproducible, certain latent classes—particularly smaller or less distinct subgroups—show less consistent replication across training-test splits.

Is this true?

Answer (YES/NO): NO